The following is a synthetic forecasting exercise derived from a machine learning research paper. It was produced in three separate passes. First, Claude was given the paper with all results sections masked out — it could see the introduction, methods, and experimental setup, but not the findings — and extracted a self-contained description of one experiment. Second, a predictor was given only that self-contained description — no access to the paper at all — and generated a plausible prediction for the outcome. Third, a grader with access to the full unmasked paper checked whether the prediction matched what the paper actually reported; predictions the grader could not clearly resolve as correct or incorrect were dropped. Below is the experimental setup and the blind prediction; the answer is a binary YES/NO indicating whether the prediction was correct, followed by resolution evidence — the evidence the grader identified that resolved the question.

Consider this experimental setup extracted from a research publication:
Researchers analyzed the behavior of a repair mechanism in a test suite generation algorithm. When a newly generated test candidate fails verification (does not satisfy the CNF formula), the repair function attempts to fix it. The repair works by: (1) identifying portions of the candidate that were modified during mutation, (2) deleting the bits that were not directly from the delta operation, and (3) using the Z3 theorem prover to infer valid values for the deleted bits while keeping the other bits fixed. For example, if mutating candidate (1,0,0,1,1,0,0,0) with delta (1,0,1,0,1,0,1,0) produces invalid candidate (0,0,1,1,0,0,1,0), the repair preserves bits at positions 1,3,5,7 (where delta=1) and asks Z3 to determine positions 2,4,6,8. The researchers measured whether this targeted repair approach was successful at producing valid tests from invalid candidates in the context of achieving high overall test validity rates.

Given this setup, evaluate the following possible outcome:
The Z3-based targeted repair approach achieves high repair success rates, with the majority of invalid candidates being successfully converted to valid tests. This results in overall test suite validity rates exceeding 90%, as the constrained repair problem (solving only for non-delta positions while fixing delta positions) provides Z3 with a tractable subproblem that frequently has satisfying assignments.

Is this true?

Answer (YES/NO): YES